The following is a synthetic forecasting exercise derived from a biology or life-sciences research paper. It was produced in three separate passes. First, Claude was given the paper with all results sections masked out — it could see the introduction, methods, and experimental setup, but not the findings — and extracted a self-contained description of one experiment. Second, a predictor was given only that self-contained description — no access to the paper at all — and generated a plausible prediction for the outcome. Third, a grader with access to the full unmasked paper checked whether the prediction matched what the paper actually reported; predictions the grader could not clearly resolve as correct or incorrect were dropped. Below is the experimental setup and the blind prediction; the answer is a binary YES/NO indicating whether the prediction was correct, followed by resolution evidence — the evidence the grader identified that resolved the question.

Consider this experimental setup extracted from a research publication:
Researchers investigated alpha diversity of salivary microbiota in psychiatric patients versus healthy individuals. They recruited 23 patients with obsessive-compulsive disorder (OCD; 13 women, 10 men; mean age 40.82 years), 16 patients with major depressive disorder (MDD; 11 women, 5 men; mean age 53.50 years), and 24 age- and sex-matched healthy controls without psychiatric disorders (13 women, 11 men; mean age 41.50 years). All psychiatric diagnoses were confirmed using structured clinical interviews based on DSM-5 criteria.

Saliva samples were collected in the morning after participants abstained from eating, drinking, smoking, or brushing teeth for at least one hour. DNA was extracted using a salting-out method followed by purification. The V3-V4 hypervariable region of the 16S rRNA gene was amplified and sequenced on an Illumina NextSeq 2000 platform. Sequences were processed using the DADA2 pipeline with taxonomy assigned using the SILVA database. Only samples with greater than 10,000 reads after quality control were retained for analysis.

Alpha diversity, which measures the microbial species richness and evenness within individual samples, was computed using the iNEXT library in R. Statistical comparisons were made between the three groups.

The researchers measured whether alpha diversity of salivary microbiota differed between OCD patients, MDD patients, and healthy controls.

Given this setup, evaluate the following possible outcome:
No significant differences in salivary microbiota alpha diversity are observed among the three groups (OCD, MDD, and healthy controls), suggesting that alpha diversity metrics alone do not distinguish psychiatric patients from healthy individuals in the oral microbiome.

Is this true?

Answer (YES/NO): NO